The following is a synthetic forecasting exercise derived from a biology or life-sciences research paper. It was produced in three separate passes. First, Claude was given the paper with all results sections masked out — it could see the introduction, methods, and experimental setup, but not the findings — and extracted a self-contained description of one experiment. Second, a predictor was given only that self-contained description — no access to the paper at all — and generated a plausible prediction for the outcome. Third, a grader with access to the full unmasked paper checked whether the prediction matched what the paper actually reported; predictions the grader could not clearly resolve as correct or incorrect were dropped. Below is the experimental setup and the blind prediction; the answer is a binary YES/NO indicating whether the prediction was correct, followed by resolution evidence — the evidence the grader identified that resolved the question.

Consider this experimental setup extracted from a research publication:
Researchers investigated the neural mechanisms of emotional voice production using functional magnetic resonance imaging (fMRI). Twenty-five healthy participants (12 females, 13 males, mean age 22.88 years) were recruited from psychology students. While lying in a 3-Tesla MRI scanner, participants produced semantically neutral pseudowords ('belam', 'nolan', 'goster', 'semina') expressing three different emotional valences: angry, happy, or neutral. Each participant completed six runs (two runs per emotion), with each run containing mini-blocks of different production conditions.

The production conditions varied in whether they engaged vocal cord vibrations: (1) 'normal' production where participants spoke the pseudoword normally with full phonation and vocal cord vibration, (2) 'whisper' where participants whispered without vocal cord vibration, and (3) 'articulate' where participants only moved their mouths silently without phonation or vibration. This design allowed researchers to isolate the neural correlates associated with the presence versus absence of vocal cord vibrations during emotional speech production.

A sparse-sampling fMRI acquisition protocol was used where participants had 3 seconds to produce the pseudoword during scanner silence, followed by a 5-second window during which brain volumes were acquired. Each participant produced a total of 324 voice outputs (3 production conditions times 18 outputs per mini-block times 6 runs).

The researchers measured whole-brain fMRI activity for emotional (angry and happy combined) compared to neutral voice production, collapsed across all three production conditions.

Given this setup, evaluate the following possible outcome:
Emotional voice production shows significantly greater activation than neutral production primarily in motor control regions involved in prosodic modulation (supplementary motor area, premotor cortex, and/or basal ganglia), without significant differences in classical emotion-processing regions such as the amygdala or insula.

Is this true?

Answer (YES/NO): NO